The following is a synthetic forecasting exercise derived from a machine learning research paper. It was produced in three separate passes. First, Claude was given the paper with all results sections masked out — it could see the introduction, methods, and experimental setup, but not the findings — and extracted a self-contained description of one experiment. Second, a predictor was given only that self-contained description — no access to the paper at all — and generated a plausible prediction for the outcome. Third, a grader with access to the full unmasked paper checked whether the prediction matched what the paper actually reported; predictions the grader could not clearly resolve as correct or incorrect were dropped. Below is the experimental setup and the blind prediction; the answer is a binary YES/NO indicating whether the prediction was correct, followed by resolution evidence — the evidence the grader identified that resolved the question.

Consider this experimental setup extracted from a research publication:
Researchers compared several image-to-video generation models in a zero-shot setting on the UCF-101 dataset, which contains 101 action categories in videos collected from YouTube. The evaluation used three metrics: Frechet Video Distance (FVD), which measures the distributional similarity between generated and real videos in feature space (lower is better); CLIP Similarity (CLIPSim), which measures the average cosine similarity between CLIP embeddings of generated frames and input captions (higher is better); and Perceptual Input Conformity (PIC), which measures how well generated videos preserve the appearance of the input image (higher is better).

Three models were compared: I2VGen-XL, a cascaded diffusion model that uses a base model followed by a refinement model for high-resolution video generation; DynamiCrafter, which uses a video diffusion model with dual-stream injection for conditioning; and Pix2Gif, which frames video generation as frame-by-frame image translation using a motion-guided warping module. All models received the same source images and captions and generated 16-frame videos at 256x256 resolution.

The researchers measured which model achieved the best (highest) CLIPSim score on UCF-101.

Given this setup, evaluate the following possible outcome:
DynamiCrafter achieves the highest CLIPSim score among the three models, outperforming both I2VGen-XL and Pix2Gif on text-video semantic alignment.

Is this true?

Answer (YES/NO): NO